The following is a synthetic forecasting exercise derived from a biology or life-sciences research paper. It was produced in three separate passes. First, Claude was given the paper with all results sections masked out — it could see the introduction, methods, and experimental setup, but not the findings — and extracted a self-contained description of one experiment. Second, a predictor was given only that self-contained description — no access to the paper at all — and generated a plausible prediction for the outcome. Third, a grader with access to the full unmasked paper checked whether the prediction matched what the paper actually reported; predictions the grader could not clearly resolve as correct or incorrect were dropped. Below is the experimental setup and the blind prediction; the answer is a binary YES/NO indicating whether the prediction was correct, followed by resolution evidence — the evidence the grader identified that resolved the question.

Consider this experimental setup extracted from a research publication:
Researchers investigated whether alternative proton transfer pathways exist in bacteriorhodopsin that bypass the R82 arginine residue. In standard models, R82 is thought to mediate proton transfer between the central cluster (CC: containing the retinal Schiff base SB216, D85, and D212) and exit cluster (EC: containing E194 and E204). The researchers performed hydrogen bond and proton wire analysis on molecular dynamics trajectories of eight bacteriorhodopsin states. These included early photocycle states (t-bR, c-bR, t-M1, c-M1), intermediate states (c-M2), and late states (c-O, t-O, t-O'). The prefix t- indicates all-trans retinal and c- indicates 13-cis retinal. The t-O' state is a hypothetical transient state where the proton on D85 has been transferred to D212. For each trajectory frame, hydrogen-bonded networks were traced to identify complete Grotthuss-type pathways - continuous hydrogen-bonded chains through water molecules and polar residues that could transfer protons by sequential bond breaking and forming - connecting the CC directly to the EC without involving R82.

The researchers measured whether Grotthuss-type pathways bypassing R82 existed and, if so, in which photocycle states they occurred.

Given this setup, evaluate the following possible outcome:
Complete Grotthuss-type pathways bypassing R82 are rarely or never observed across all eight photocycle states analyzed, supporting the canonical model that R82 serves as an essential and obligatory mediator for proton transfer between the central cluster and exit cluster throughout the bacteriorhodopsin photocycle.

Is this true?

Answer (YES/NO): NO